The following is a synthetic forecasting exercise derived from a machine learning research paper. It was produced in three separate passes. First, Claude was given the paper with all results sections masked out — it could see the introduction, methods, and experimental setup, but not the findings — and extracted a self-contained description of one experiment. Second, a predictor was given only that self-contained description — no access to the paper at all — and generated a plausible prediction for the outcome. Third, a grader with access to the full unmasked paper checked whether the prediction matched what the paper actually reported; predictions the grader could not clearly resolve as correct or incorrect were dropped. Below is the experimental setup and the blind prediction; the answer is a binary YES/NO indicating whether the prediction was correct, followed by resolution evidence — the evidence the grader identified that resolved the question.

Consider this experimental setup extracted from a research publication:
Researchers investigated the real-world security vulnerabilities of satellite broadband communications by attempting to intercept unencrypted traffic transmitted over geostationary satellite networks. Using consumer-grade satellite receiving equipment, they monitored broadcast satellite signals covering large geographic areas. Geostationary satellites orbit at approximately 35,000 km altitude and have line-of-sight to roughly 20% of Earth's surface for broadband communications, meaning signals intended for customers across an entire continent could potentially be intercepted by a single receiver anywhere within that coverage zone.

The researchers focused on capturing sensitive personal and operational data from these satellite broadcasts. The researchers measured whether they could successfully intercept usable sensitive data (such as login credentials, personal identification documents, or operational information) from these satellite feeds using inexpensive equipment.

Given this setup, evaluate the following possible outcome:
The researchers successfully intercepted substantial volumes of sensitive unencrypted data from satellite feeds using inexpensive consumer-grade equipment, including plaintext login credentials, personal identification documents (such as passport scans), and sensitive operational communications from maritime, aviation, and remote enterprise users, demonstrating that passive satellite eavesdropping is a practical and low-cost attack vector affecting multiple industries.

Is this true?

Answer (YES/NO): YES